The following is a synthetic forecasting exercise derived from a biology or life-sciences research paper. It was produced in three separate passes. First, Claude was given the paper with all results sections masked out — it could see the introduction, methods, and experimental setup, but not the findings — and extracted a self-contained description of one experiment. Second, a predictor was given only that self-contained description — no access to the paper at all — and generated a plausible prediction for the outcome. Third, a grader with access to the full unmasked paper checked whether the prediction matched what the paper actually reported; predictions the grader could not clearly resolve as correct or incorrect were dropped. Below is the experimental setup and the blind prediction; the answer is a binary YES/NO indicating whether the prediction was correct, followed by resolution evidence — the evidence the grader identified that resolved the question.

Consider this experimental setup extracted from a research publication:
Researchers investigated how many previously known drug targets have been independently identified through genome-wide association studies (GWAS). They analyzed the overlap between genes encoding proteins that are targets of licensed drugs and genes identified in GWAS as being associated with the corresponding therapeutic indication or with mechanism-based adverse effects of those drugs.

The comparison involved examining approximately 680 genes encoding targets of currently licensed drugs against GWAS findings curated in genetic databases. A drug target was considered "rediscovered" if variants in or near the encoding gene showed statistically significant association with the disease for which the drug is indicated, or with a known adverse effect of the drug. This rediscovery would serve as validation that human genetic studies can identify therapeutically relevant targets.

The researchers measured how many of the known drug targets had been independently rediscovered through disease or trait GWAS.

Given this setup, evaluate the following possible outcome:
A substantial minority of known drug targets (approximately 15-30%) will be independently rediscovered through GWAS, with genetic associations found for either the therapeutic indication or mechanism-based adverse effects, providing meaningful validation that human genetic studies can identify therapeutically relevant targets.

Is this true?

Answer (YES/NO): NO